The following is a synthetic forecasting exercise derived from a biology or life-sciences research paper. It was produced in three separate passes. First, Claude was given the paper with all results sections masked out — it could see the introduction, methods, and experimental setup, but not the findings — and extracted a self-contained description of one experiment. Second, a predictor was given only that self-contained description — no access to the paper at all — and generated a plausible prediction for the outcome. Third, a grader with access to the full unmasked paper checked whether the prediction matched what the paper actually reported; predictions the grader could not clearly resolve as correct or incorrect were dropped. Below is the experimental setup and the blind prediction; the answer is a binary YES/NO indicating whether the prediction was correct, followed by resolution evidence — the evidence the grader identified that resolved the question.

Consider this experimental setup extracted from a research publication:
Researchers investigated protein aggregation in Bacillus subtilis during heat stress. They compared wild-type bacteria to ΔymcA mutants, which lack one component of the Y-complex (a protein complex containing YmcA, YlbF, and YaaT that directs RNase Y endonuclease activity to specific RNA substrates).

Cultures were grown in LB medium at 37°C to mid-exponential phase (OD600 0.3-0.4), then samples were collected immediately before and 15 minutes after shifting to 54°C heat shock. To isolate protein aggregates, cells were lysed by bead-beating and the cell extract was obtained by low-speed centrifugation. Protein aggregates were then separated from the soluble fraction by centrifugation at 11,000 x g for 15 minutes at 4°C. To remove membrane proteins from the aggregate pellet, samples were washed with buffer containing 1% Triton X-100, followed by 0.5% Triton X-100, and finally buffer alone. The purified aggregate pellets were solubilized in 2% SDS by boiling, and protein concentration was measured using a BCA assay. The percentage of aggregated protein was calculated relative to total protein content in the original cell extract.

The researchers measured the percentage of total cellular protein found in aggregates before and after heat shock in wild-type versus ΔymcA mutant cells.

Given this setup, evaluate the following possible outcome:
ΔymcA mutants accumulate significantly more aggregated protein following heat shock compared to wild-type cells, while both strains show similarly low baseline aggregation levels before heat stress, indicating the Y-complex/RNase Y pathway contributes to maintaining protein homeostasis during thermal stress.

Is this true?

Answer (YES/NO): NO